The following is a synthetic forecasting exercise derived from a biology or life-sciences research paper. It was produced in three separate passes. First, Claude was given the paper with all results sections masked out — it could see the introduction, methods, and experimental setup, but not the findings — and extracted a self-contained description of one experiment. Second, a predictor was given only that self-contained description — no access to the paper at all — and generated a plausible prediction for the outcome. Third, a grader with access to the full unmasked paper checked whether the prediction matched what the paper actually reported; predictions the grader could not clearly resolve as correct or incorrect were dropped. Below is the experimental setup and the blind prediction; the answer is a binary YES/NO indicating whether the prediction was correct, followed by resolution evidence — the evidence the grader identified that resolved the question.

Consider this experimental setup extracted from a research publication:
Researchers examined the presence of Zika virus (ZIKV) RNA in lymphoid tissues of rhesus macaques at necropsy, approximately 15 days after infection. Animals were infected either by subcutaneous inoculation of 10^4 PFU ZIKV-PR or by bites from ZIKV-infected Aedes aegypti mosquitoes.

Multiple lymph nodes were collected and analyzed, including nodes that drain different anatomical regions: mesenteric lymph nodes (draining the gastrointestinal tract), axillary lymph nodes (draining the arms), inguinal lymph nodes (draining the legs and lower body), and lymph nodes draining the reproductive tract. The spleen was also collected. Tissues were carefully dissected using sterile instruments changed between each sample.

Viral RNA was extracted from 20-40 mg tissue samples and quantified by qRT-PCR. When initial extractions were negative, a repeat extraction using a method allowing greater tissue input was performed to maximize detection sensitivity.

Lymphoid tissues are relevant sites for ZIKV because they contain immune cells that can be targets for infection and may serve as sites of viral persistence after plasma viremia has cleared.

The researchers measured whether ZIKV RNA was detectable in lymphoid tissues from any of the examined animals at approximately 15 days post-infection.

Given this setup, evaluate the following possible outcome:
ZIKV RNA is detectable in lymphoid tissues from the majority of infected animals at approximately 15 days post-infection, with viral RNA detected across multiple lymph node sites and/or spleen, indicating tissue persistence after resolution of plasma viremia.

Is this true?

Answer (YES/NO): YES